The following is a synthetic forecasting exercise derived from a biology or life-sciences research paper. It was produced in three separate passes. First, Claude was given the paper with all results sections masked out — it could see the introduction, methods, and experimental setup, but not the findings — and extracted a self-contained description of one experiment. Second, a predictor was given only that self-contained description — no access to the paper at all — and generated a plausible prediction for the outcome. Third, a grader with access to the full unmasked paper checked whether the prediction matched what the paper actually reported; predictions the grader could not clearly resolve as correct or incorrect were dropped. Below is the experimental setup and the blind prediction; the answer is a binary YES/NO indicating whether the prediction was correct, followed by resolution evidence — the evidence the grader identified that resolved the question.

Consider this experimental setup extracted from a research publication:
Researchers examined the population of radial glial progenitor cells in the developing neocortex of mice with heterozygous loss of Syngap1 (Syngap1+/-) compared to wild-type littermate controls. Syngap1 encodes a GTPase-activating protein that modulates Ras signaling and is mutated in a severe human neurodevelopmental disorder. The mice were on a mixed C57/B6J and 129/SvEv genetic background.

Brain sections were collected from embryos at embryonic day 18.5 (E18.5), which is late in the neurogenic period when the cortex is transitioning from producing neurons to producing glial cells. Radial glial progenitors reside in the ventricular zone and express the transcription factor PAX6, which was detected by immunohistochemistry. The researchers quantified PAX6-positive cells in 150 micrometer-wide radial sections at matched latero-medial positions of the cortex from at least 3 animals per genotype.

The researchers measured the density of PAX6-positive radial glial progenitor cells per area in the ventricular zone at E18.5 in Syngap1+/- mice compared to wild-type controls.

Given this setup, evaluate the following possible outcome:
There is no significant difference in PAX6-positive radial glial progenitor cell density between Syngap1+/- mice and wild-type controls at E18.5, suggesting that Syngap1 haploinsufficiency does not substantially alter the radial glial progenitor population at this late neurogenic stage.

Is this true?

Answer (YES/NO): YES